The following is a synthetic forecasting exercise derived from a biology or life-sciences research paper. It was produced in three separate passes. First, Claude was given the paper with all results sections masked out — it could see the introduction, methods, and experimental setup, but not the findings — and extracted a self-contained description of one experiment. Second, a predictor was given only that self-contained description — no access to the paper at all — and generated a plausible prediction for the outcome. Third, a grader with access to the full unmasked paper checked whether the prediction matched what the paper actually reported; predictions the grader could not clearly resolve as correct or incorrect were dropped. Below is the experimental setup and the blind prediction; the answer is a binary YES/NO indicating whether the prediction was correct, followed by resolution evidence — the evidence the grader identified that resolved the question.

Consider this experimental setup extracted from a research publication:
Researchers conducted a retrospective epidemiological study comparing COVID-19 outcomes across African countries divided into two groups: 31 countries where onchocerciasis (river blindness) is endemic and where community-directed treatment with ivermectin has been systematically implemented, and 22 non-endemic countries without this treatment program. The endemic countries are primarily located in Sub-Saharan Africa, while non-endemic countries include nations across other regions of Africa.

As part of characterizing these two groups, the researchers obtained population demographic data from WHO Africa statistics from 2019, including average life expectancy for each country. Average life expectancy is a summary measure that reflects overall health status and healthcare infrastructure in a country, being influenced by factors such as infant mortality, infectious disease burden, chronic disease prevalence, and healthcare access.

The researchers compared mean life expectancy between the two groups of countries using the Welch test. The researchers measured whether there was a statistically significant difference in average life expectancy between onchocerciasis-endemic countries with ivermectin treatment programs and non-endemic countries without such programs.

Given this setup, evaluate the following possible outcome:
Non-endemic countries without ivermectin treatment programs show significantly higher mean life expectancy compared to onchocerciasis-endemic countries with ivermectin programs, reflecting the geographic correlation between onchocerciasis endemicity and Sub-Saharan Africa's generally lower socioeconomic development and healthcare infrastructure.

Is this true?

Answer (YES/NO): YES